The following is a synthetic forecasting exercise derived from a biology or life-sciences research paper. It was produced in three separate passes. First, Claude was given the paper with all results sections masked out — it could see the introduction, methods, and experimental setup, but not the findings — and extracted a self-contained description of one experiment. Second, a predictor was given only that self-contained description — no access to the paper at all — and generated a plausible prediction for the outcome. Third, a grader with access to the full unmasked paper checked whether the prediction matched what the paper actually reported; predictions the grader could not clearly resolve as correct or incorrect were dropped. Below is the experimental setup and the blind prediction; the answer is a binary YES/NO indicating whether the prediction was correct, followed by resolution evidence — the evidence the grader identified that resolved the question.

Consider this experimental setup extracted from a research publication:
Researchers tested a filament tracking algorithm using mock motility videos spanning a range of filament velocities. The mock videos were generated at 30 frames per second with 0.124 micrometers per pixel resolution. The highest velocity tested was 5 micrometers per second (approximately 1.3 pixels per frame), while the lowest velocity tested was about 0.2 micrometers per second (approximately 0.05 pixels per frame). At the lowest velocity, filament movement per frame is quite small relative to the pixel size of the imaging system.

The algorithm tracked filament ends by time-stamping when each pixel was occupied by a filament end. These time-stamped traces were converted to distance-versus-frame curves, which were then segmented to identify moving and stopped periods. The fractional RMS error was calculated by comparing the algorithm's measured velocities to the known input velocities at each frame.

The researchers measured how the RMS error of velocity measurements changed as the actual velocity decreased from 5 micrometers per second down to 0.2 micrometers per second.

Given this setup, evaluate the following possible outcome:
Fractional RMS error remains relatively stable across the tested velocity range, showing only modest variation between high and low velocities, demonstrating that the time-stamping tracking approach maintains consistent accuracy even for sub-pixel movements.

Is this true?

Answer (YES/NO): YES